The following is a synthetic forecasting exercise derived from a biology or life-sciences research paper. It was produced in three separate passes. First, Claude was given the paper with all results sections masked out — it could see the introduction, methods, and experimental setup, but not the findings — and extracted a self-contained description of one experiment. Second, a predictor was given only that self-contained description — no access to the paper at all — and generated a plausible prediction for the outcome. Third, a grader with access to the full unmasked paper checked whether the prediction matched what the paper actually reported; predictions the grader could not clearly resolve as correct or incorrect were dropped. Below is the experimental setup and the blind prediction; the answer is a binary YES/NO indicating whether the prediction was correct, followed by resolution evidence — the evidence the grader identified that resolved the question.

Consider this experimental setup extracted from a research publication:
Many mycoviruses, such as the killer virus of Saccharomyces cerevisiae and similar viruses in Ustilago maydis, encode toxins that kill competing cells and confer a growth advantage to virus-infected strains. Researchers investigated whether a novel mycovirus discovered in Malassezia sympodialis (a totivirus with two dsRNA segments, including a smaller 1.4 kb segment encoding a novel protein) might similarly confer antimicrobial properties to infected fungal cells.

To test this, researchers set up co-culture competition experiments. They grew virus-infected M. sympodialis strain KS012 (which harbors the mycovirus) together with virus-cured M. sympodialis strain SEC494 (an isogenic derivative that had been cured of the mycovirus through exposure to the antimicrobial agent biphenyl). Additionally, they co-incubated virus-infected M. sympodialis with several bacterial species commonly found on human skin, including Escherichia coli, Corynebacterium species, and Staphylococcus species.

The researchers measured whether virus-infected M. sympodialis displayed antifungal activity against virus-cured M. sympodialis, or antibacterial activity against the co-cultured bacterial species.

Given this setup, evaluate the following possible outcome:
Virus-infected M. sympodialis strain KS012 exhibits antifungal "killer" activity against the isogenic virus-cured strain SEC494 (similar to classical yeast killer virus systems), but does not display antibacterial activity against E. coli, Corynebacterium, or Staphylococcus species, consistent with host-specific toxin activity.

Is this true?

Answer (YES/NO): NO